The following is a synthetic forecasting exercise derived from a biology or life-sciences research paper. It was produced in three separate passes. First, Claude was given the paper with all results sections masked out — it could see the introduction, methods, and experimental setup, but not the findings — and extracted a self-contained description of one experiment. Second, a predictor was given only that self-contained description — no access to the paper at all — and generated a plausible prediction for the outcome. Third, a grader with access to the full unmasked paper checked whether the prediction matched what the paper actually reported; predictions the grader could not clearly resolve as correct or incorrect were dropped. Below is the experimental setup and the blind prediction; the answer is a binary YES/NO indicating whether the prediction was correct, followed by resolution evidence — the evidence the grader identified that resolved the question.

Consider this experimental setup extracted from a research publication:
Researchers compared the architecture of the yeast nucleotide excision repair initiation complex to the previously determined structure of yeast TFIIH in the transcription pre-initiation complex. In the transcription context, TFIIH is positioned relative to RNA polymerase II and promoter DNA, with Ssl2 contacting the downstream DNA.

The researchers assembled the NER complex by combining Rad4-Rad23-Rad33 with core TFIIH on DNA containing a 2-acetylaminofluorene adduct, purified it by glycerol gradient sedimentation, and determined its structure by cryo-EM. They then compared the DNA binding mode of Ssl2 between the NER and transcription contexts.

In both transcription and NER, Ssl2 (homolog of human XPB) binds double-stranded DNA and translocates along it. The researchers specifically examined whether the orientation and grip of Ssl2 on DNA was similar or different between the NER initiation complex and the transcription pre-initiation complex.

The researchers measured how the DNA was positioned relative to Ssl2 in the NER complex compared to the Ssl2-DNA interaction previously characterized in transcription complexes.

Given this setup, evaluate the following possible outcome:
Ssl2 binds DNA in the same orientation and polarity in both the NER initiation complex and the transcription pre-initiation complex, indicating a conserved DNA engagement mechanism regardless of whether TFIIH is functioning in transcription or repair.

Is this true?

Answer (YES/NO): YES